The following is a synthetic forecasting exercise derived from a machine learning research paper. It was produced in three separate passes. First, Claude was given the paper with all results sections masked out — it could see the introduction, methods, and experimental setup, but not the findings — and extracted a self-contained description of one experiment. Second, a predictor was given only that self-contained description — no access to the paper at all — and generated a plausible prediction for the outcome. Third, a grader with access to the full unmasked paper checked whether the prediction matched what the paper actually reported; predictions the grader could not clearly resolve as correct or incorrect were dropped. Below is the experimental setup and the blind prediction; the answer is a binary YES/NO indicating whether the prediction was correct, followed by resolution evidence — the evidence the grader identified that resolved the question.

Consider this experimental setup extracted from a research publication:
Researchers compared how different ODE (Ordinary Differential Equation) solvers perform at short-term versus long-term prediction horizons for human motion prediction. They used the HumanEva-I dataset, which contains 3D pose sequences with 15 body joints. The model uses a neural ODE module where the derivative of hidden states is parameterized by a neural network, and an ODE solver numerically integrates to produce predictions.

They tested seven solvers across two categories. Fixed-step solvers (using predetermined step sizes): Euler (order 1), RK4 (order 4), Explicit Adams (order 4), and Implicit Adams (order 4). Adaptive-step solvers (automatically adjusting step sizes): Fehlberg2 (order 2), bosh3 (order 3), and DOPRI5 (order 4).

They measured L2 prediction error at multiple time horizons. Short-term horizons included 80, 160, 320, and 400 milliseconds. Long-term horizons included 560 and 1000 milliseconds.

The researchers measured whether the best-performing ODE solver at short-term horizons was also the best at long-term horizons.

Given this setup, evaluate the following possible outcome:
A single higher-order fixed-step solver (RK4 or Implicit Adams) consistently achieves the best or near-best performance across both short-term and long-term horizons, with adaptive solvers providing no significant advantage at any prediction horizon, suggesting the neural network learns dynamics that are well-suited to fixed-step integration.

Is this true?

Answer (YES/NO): NO